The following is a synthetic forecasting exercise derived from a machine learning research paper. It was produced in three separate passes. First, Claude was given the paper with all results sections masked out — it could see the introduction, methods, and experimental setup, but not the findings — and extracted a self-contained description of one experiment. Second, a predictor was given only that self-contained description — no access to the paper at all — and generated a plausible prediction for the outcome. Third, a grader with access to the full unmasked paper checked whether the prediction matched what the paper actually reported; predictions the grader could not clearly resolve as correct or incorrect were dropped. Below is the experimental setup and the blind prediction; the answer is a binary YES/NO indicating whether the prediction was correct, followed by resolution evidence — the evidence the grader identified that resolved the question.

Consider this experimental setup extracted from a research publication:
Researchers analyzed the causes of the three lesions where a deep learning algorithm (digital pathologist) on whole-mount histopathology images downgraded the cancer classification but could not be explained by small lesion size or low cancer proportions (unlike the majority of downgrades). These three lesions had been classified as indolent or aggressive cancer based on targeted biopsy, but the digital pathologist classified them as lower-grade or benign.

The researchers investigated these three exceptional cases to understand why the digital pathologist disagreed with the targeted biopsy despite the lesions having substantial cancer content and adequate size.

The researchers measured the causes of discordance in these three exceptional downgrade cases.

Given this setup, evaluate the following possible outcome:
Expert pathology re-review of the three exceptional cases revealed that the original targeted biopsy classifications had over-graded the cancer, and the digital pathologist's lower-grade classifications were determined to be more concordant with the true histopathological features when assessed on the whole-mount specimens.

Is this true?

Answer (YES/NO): NO